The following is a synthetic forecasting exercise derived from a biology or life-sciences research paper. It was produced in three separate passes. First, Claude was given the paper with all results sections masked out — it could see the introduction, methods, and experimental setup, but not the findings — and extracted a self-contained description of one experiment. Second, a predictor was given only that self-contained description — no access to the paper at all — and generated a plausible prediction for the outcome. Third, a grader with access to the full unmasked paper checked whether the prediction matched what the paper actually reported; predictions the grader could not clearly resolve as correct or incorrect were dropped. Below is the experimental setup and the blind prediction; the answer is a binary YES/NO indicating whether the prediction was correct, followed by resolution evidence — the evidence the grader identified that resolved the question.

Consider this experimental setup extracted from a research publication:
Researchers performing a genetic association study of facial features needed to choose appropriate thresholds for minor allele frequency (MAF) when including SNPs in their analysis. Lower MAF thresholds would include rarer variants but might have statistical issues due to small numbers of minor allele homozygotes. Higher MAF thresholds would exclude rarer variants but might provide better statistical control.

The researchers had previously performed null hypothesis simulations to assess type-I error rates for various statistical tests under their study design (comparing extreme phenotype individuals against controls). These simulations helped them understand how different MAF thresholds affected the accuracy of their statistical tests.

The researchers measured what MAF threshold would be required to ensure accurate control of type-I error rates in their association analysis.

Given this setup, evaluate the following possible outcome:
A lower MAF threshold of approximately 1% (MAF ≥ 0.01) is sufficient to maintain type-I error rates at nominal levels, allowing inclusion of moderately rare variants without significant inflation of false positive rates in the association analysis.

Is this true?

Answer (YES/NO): NO